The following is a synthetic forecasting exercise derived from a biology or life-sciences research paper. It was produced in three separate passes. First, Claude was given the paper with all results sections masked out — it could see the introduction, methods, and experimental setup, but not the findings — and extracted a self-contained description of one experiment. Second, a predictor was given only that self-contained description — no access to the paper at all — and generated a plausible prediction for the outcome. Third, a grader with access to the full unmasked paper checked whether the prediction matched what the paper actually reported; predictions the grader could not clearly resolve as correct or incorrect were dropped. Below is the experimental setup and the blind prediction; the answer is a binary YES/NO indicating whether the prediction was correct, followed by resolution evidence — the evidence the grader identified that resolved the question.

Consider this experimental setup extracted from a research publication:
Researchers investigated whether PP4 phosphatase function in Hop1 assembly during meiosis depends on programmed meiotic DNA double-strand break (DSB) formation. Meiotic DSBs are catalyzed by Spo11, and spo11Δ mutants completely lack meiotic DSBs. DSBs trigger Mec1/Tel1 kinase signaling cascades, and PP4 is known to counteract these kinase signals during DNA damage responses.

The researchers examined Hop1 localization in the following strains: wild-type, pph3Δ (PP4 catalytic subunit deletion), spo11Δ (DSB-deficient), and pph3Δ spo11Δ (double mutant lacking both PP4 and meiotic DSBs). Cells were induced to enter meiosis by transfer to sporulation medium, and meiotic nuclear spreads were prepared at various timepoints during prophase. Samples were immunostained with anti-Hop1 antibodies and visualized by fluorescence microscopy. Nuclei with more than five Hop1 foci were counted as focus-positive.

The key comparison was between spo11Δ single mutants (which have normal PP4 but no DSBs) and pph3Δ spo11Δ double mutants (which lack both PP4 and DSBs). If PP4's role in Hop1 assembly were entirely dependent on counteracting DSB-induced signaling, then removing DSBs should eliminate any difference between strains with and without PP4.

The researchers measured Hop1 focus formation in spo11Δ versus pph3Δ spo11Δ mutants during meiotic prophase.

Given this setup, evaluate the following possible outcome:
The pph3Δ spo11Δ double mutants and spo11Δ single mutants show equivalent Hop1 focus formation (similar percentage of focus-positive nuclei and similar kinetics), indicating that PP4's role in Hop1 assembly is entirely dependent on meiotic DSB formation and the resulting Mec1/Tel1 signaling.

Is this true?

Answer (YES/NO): NO